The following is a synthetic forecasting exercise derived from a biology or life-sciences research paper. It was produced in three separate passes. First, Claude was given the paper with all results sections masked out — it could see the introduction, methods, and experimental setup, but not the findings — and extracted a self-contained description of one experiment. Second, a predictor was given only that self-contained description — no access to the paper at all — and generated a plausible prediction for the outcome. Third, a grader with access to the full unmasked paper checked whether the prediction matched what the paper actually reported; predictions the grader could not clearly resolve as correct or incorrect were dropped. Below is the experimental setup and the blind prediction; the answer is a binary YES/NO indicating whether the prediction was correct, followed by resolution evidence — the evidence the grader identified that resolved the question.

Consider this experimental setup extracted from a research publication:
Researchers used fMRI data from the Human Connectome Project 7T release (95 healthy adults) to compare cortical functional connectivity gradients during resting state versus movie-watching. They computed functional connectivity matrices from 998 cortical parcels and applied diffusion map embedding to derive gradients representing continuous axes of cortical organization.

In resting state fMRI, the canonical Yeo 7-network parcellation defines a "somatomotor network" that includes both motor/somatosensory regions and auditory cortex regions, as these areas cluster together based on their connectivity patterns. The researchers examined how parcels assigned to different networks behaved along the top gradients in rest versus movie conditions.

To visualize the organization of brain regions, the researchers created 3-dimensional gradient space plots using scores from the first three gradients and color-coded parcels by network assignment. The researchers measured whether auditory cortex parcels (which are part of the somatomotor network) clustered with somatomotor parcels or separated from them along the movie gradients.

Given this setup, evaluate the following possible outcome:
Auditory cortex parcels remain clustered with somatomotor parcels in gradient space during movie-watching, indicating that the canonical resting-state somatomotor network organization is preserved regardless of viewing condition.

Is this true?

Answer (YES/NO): NO